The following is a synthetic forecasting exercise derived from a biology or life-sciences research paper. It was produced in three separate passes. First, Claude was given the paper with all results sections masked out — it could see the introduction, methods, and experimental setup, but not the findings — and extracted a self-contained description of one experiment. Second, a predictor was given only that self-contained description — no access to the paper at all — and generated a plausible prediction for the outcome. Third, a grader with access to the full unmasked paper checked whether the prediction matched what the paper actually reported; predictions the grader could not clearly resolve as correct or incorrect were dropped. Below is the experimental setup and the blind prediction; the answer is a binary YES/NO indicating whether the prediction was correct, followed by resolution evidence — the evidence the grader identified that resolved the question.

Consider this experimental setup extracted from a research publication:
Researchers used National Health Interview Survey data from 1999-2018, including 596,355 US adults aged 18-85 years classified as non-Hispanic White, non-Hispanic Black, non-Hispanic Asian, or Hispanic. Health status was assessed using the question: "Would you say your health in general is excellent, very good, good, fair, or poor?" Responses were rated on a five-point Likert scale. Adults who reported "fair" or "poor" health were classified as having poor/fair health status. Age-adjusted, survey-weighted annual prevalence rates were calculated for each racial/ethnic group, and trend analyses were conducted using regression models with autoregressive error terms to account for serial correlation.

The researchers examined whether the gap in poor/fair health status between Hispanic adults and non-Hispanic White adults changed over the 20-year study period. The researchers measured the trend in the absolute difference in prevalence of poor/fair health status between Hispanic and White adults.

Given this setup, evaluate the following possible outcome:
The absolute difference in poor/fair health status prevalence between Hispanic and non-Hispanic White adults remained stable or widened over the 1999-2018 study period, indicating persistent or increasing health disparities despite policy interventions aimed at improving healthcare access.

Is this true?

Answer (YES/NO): YES